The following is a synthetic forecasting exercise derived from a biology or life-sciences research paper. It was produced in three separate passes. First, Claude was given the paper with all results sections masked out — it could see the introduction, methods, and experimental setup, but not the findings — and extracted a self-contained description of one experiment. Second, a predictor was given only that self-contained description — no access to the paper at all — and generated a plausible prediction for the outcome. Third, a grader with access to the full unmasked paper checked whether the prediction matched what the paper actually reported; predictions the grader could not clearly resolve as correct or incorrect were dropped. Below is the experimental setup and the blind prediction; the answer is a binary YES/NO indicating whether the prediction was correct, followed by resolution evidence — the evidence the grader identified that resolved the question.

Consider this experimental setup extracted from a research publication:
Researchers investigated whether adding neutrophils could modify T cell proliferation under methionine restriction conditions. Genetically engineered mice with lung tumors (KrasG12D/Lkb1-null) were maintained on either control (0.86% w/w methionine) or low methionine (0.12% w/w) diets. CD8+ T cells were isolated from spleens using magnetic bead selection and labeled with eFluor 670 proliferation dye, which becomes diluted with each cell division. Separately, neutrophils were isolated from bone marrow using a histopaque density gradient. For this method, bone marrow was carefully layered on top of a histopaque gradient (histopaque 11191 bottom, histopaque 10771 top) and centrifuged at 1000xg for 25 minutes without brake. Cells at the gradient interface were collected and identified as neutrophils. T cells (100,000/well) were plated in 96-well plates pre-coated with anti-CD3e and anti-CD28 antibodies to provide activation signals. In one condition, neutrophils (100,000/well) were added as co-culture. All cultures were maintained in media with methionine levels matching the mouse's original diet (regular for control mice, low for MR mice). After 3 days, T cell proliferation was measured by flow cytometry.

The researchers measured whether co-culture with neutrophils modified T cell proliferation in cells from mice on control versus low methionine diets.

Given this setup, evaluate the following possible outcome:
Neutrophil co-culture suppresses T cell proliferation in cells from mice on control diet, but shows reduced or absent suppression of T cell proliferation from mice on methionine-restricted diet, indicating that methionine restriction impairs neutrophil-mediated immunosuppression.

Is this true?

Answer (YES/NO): NO